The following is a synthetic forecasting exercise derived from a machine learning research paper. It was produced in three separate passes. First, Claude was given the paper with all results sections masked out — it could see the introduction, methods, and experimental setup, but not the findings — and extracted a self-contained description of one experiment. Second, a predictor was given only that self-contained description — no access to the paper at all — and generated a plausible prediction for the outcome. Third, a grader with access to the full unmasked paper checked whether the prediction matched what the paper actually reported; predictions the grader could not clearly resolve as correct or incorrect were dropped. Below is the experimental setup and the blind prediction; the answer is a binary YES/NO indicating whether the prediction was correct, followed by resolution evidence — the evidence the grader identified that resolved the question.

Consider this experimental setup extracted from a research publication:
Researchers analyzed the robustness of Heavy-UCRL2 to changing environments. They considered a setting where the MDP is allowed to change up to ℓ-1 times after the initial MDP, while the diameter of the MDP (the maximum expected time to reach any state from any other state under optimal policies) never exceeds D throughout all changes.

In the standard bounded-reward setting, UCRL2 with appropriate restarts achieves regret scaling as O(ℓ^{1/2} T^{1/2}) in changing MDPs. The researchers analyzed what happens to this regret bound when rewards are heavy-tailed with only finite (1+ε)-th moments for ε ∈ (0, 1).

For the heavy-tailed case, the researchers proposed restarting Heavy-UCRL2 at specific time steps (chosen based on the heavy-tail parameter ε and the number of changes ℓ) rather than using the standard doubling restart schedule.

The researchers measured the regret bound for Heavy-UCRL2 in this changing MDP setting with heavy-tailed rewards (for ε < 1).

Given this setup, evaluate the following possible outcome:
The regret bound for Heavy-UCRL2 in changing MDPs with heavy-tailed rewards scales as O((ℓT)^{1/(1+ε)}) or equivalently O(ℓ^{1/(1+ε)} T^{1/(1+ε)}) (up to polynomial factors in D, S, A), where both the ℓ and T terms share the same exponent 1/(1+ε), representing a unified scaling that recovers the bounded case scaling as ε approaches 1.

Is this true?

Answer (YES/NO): NO